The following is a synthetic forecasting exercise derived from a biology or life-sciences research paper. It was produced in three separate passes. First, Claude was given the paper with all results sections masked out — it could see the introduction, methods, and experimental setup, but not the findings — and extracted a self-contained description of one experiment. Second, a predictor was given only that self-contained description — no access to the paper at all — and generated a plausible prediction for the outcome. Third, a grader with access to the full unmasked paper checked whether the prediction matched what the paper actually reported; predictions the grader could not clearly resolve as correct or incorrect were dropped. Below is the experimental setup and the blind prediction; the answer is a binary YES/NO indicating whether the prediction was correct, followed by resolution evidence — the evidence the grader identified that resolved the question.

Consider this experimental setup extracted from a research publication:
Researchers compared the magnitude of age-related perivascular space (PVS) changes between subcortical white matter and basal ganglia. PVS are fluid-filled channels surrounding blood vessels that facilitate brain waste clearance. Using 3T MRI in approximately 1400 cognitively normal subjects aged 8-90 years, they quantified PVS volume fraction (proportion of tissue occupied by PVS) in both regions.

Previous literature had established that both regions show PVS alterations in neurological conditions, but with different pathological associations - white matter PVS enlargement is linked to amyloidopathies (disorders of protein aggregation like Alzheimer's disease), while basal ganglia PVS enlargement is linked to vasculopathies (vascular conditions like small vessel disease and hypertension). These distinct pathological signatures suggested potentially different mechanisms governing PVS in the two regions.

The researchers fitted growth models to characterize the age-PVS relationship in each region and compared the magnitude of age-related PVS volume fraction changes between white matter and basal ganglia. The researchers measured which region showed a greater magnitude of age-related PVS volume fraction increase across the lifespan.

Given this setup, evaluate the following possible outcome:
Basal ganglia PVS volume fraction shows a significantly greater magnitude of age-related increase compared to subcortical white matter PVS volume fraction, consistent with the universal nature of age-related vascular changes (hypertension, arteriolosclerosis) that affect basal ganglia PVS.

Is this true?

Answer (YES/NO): NO